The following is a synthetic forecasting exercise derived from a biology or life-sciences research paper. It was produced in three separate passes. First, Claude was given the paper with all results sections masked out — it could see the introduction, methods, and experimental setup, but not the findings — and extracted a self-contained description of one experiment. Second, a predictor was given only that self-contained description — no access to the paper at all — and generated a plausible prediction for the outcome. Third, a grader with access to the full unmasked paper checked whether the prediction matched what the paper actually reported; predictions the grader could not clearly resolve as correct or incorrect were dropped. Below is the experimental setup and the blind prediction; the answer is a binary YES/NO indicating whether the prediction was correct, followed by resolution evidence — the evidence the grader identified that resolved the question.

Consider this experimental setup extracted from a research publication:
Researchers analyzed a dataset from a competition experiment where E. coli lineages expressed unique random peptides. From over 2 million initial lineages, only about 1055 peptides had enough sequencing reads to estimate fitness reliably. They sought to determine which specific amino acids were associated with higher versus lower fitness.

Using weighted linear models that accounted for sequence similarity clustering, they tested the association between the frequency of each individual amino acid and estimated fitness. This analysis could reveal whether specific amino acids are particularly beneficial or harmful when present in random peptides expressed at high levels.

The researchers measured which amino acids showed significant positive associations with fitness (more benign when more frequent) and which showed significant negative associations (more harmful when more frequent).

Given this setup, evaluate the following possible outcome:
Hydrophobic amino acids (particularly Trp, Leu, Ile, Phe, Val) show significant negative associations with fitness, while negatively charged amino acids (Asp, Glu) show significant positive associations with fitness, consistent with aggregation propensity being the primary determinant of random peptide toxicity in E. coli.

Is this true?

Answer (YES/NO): NO